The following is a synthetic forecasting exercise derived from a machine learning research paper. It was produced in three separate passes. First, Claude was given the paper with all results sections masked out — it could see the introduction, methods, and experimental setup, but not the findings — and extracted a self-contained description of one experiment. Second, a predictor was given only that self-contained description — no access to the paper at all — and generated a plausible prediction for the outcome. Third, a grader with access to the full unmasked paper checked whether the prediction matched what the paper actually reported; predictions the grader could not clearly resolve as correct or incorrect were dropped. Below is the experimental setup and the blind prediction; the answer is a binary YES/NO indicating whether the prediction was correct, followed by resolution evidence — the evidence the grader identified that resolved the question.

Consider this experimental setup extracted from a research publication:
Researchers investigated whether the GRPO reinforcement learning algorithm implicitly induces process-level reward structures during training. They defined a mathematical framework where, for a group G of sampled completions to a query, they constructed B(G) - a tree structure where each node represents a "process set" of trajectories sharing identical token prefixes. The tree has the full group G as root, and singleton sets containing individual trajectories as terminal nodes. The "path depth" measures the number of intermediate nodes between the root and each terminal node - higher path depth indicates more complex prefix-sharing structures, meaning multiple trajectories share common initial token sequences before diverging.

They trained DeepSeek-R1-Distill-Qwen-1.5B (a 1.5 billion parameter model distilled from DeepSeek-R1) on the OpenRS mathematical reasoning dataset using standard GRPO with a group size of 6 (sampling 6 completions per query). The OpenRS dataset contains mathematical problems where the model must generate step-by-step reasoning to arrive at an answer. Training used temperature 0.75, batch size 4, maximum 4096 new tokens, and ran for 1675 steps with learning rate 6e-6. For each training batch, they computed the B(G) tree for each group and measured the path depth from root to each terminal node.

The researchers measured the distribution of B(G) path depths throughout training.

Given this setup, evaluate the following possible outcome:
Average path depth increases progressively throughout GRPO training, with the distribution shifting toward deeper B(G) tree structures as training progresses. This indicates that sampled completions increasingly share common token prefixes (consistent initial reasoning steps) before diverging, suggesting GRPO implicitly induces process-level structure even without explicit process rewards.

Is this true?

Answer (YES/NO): YES